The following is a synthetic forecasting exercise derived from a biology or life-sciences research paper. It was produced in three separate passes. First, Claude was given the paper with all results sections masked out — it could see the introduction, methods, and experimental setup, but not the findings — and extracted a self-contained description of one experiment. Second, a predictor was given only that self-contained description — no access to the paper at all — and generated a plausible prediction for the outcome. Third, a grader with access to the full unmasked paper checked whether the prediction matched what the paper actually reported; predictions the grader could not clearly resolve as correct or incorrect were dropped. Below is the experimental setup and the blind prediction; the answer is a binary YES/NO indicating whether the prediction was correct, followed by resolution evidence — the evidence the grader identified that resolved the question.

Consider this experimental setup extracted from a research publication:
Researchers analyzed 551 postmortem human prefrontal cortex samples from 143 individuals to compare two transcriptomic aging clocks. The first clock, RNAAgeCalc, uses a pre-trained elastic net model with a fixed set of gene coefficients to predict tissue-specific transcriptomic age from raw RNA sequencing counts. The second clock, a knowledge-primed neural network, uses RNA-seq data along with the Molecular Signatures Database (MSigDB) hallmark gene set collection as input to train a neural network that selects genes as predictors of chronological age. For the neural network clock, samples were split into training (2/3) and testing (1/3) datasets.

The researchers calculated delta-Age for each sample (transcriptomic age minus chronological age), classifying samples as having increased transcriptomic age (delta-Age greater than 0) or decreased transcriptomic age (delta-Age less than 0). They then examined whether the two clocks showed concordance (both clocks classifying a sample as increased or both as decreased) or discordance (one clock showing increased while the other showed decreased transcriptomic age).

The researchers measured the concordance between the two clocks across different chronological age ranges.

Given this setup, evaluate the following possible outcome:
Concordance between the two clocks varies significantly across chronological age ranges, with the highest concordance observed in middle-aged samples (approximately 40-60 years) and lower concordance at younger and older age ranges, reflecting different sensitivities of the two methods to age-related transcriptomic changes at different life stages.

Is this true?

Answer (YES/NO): NO